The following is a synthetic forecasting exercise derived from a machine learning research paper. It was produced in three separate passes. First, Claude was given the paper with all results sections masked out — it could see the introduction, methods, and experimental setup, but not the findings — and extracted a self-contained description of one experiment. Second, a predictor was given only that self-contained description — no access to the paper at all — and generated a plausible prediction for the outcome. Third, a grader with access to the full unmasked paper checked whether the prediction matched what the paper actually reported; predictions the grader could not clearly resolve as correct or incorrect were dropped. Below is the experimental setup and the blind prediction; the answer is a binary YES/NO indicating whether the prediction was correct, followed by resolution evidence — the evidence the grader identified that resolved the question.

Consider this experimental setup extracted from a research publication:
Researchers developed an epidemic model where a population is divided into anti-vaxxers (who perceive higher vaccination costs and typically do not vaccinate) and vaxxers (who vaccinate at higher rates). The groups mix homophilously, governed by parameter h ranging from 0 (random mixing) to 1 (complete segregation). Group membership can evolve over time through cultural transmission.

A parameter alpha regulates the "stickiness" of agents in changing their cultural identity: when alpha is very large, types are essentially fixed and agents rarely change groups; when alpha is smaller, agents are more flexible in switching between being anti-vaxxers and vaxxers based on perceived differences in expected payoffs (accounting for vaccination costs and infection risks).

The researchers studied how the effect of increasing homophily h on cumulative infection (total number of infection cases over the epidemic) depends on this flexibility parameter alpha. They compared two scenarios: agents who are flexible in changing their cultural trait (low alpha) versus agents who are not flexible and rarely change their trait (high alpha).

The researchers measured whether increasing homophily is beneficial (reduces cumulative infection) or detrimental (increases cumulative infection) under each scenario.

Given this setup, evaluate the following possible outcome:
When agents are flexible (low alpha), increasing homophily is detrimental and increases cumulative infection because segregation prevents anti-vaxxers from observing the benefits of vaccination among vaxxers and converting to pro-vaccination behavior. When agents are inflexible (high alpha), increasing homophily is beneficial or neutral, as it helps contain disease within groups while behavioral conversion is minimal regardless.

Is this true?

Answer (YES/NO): NO